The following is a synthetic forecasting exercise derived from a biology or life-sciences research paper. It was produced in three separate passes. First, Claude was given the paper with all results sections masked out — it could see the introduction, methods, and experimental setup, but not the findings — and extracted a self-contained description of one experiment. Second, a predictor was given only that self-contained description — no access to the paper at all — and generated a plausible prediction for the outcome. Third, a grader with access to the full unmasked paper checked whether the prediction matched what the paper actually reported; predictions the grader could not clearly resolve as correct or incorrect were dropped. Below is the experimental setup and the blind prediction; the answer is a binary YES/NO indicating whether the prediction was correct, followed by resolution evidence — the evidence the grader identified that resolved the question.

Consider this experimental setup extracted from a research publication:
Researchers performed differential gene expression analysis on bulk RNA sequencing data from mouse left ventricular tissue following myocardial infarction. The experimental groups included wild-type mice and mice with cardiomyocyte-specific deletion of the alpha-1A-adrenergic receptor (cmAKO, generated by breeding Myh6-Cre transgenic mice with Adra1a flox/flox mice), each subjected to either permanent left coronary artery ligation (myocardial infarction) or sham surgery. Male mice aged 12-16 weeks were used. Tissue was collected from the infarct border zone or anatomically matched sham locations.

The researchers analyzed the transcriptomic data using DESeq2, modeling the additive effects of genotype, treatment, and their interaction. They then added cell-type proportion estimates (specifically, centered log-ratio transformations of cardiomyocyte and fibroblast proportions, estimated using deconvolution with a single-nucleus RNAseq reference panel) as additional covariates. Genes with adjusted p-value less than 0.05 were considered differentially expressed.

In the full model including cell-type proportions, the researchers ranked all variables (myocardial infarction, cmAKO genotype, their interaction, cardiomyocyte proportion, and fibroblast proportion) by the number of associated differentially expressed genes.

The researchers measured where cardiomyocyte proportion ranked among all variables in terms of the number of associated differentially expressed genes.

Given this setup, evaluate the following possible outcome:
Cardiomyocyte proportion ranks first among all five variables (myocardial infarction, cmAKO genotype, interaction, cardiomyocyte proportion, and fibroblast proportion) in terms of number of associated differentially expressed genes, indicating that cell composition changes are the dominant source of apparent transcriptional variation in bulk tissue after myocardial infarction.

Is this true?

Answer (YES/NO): NO